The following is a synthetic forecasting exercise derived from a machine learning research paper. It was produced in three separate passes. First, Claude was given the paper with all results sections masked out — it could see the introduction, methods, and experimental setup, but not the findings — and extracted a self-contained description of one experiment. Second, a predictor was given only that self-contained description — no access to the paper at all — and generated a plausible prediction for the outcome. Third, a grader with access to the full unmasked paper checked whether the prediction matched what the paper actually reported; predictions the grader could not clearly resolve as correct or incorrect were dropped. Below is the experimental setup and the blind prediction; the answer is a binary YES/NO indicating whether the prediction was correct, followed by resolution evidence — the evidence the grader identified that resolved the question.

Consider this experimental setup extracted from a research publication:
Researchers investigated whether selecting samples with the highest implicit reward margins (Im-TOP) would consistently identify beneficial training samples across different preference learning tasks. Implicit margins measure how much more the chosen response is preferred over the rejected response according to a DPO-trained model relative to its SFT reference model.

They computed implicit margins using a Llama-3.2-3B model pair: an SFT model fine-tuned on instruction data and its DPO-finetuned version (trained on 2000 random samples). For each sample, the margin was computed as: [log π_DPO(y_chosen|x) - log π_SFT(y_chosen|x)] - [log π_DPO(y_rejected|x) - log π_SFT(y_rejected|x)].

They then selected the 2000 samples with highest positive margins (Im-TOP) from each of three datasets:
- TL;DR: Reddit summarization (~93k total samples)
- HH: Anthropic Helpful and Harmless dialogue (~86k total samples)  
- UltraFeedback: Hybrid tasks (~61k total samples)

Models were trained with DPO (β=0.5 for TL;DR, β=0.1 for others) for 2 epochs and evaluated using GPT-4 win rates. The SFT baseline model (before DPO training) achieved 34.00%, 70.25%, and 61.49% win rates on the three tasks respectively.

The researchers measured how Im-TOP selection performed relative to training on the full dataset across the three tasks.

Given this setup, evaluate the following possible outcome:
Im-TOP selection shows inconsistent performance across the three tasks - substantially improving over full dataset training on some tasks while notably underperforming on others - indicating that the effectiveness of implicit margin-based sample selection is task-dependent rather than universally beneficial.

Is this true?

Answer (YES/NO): YES